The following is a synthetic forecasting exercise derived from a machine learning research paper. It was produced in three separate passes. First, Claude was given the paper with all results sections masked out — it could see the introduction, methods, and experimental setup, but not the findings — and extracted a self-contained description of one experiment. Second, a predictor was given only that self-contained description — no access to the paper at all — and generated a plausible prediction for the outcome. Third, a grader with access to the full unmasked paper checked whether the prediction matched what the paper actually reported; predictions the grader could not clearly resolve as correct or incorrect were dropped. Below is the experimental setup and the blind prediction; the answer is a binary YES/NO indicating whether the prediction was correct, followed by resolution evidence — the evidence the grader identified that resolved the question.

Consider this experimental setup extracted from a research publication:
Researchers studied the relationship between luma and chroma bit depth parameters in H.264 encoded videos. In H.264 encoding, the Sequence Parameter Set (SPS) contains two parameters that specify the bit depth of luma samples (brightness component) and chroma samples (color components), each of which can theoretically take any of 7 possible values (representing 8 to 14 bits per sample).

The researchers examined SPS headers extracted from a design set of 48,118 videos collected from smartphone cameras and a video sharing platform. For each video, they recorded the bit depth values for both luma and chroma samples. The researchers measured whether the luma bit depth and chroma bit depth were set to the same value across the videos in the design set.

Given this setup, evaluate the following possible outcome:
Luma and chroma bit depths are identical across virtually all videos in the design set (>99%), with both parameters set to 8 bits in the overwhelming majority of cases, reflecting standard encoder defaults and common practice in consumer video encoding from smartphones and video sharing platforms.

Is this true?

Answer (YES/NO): NO